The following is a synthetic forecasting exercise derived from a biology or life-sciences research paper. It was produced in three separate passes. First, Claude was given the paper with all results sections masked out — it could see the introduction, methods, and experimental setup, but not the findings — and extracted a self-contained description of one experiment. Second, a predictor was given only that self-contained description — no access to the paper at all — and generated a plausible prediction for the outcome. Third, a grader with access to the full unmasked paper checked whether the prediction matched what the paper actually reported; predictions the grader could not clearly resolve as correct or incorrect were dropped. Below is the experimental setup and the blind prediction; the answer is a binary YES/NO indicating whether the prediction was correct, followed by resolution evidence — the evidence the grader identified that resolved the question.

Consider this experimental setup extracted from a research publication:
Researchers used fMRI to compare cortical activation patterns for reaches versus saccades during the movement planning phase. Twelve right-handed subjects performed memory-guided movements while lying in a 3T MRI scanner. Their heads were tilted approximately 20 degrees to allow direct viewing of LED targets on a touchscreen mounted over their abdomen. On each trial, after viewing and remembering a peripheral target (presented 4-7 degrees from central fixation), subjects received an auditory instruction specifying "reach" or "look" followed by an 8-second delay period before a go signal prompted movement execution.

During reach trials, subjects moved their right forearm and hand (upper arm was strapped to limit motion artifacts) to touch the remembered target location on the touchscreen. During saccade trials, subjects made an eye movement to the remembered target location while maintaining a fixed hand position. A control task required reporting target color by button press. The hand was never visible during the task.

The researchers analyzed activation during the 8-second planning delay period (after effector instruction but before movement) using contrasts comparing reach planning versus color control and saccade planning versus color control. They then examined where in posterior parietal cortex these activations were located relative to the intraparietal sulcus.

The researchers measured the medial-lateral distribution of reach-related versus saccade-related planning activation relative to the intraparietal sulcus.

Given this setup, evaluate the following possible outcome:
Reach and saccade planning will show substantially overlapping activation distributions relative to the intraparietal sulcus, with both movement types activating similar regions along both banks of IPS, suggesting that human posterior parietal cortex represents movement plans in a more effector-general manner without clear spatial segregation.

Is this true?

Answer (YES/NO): NO